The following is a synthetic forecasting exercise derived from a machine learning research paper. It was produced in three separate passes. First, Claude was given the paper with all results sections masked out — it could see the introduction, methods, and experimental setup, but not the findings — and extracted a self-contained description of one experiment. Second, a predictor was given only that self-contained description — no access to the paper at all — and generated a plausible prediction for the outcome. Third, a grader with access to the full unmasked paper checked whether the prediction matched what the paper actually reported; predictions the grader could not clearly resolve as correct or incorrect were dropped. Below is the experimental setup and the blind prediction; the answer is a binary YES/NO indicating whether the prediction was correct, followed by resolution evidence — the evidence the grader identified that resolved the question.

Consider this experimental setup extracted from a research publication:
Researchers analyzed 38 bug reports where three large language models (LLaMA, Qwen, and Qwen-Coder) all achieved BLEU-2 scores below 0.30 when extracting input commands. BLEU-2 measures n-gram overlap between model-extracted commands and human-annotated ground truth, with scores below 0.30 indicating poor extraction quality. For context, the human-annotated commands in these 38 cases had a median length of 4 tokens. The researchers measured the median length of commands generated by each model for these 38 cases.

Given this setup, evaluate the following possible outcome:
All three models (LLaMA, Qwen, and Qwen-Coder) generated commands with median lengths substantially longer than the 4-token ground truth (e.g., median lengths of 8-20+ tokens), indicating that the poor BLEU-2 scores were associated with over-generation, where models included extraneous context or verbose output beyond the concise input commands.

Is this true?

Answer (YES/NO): NO